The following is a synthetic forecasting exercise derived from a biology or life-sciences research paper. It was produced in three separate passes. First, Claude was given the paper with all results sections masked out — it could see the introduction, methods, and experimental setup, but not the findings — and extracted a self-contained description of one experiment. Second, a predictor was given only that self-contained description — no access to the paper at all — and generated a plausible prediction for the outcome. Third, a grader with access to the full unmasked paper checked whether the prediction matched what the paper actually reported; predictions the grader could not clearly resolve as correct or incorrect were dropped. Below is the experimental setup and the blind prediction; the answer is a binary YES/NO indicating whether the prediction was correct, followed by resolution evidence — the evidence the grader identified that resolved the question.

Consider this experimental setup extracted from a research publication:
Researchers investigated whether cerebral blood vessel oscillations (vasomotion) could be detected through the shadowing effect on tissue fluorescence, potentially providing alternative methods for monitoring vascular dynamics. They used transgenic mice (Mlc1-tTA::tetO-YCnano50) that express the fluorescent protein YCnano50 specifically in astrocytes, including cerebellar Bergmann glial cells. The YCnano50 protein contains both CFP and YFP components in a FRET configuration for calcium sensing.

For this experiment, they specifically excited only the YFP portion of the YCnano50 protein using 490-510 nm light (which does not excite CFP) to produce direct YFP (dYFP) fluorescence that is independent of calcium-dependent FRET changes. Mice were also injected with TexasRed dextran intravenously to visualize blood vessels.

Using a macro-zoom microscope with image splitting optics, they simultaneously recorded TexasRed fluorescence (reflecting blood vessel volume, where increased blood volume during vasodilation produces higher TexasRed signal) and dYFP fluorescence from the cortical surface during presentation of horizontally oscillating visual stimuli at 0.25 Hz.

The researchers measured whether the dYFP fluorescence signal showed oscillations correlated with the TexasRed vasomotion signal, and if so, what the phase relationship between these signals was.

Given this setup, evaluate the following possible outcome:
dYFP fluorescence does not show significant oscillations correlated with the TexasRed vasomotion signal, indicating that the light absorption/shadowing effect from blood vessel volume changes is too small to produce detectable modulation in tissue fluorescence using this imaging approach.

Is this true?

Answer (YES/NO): NO